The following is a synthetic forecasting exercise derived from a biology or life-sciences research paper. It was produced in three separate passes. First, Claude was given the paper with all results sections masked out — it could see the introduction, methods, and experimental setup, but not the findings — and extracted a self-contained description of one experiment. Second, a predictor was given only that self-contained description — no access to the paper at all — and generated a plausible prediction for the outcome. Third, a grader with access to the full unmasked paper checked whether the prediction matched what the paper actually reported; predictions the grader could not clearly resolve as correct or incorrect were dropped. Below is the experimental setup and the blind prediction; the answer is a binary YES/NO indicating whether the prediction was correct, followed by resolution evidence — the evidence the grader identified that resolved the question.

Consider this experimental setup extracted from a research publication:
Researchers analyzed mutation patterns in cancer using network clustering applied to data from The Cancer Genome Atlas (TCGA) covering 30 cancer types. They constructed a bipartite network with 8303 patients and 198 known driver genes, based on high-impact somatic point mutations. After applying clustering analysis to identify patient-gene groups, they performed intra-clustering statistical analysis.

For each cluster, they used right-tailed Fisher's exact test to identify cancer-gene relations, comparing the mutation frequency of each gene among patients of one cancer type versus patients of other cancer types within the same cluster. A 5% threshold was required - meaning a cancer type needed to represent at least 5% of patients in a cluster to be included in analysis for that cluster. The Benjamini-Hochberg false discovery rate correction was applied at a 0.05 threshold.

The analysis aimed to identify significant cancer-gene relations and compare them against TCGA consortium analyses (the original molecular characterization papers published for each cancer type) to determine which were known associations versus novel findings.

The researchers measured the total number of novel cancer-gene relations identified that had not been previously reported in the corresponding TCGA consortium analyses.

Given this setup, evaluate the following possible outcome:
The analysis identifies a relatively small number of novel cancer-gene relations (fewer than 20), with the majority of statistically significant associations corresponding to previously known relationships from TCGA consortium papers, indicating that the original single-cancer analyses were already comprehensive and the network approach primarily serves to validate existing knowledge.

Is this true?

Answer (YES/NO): YES